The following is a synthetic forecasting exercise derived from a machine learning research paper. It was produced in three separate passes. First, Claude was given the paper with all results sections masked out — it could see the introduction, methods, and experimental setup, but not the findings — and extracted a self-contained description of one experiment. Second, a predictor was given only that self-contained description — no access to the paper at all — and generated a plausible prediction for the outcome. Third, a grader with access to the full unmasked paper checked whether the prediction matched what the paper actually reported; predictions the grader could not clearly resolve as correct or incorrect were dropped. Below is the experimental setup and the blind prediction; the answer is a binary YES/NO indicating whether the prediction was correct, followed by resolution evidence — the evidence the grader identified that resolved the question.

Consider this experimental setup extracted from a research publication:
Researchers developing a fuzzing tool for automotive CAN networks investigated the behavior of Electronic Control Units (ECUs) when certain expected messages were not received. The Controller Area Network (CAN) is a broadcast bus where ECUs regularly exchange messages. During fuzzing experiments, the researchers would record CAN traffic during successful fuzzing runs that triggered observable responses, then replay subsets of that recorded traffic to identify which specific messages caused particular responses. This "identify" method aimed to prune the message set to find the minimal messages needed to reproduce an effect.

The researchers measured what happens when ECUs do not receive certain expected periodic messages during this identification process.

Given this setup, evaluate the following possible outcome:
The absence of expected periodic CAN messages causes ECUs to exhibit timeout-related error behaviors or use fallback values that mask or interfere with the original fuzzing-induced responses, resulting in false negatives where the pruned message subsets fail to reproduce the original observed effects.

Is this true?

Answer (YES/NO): NO